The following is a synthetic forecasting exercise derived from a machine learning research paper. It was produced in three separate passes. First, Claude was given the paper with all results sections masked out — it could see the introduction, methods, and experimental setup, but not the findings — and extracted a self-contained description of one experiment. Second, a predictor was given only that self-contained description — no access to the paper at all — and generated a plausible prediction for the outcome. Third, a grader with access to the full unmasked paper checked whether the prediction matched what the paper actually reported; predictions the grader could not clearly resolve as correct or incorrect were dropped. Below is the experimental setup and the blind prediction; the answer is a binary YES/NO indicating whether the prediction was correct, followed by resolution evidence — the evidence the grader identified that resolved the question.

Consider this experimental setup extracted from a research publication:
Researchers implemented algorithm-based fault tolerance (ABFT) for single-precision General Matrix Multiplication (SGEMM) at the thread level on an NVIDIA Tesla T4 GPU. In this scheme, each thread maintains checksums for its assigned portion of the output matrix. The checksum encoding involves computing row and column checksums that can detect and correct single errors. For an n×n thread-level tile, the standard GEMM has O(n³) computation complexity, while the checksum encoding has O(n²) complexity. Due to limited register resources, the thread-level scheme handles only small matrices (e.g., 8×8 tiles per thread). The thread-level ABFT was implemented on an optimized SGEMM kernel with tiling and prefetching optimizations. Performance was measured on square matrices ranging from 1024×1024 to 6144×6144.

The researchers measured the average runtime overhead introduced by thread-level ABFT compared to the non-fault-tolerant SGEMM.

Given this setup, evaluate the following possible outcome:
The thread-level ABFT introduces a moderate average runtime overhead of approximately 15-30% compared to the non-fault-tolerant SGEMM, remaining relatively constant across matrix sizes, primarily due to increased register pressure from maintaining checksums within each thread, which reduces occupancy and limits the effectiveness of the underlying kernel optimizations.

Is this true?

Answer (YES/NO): YES